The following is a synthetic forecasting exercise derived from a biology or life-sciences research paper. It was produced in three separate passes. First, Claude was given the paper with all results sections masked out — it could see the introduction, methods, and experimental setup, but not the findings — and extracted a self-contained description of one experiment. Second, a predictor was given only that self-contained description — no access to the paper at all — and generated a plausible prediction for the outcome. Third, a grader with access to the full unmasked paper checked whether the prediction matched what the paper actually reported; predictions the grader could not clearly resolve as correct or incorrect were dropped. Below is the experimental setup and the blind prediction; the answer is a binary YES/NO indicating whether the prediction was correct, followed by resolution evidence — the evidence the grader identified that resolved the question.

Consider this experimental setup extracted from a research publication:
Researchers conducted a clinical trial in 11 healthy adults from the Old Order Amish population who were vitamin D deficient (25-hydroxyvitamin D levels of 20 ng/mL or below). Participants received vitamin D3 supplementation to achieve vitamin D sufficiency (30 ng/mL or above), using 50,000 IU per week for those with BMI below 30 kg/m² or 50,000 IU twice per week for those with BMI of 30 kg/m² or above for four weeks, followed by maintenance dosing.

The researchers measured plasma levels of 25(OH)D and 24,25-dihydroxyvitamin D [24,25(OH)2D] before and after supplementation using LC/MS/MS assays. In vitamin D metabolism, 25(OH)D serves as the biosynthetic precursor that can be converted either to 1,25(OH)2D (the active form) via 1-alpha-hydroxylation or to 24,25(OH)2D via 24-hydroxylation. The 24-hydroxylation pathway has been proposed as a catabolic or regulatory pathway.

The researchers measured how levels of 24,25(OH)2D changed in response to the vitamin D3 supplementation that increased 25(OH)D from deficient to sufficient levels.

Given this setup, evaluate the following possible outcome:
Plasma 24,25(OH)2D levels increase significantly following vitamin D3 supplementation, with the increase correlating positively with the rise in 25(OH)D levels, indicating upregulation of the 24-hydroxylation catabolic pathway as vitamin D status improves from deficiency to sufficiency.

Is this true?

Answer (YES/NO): YES